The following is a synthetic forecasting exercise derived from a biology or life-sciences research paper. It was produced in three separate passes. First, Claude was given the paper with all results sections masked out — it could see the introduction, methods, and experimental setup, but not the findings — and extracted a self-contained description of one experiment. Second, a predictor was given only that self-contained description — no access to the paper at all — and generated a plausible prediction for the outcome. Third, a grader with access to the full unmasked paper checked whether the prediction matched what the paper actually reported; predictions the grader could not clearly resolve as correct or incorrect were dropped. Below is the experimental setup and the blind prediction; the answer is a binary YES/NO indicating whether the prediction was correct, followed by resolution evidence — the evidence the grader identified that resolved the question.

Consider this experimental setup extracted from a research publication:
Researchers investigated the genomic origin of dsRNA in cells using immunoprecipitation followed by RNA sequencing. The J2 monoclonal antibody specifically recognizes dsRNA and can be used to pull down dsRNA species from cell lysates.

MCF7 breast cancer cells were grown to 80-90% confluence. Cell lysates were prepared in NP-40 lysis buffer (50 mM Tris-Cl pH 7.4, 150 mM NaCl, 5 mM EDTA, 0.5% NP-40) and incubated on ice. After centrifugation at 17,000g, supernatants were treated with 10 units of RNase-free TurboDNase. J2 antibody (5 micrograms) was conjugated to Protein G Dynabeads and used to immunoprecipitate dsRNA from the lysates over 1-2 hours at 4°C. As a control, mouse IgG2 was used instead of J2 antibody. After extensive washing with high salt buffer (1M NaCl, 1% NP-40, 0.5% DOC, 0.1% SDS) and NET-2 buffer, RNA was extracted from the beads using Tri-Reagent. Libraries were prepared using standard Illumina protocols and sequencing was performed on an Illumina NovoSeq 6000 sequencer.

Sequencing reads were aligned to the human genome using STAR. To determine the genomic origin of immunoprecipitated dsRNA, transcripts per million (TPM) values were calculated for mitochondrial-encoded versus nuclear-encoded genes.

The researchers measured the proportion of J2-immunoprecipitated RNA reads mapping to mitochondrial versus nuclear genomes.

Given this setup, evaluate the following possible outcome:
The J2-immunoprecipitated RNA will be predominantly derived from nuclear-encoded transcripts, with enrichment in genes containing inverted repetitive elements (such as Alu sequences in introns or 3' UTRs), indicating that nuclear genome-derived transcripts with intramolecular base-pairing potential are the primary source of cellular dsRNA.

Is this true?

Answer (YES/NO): NO